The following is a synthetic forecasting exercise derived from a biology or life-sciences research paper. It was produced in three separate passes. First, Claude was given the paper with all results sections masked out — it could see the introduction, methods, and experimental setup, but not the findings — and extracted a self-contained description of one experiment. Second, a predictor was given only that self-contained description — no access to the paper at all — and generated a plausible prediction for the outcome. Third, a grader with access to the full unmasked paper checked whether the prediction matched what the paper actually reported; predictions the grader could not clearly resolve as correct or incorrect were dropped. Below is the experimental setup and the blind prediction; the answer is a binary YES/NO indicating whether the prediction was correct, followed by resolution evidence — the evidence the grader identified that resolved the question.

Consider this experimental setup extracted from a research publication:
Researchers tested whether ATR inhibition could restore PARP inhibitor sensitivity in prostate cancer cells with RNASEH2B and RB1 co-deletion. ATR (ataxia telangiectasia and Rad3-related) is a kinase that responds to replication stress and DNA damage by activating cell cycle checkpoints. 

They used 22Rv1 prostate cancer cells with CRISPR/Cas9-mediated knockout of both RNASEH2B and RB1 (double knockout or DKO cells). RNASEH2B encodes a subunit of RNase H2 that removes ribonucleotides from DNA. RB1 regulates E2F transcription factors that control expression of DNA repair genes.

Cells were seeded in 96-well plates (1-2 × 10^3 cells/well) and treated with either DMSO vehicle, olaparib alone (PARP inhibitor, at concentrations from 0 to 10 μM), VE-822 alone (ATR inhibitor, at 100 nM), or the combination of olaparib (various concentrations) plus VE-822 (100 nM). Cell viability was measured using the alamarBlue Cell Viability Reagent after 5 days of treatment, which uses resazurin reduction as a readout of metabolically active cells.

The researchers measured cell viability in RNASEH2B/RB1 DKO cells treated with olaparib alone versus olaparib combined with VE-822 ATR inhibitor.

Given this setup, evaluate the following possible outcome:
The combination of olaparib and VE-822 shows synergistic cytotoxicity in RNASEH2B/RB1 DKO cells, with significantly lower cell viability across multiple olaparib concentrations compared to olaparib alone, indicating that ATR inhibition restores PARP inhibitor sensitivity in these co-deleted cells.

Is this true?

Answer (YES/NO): YES